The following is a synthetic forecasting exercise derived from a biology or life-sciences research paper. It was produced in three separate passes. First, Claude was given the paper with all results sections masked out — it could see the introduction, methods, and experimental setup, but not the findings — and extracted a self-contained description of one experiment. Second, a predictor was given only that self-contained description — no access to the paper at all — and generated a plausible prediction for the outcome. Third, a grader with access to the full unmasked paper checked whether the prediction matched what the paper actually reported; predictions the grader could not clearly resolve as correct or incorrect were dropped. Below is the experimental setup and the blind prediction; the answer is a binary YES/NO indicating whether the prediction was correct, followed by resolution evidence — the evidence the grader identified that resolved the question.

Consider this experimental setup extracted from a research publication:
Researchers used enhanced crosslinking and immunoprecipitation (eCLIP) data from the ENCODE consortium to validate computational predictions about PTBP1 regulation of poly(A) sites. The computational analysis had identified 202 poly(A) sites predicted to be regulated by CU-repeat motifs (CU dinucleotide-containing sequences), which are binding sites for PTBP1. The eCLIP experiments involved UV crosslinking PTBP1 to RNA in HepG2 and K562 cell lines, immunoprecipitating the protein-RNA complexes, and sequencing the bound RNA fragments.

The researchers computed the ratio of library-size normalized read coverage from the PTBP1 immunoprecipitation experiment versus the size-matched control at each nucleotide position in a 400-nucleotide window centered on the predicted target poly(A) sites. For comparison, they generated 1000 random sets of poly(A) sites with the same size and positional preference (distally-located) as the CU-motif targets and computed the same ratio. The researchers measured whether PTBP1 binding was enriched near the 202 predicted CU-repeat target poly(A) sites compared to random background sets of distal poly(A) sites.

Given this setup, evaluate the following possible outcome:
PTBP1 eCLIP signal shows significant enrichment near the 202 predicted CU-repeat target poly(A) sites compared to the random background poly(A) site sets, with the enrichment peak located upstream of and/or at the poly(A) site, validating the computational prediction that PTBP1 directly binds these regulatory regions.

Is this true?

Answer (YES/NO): NO